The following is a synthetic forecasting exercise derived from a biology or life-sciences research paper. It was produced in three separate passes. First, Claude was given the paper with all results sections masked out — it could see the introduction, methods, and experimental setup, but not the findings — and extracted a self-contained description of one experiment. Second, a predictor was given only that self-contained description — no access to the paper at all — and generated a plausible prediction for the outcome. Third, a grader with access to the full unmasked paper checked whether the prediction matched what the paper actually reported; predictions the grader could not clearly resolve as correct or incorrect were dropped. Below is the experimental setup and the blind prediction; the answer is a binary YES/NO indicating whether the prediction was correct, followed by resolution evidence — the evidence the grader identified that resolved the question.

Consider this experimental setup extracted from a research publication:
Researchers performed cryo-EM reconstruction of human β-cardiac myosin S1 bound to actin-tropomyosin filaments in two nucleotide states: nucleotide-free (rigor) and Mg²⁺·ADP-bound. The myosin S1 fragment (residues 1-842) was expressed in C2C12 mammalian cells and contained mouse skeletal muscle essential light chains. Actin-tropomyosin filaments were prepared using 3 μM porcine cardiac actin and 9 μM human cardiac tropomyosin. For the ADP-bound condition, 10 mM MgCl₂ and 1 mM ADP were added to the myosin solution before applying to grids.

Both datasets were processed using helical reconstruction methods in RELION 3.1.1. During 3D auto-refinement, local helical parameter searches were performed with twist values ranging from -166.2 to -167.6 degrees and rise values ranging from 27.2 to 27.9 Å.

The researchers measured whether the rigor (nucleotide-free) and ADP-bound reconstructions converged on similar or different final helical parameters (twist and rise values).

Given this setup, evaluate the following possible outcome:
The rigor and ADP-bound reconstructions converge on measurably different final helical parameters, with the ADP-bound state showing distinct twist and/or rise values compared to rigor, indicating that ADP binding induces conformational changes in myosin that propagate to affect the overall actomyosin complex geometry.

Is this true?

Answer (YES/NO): NO